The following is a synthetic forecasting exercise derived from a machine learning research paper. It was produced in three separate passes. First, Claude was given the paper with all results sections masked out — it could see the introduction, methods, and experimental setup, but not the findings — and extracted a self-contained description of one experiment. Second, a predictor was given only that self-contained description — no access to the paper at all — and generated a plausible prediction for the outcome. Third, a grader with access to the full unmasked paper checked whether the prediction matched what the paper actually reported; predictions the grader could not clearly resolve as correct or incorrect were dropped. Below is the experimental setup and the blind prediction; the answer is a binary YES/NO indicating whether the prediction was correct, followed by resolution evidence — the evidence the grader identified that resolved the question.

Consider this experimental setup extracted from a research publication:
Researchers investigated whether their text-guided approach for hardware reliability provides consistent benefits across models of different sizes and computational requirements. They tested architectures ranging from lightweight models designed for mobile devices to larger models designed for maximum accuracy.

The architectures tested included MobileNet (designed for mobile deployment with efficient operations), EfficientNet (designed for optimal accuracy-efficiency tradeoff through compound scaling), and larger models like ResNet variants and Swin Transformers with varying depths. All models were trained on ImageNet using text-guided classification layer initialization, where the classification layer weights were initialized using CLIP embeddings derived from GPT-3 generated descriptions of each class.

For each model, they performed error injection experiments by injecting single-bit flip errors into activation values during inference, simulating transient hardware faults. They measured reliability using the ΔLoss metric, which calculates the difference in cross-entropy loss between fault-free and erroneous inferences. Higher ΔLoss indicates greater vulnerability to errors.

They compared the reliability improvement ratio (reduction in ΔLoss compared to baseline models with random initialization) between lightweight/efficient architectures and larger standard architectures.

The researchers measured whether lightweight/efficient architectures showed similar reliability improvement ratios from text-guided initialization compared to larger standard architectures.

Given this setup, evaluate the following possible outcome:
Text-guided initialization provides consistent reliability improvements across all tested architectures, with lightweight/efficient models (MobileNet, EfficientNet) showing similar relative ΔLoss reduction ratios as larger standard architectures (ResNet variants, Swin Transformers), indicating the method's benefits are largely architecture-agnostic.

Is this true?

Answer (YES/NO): NO